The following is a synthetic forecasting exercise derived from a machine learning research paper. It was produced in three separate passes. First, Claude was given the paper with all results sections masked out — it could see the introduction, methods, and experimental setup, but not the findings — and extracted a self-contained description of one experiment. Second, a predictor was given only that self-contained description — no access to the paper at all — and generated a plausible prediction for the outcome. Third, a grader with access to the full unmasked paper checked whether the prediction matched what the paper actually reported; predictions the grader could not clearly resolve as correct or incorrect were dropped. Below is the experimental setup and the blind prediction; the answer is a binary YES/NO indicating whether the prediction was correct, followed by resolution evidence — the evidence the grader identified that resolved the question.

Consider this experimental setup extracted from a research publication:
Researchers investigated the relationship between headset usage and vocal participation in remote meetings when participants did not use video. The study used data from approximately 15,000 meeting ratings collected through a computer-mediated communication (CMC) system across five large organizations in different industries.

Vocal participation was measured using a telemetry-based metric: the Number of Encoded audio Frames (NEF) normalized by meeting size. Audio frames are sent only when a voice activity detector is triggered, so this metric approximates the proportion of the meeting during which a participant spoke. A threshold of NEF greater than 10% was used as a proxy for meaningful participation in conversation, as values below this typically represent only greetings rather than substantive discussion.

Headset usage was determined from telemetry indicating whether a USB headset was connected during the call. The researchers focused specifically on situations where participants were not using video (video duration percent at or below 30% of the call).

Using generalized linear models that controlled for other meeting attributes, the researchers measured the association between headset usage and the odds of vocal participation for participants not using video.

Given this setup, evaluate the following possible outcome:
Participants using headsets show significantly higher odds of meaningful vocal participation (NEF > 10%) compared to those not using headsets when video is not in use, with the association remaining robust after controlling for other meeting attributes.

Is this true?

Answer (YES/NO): YES